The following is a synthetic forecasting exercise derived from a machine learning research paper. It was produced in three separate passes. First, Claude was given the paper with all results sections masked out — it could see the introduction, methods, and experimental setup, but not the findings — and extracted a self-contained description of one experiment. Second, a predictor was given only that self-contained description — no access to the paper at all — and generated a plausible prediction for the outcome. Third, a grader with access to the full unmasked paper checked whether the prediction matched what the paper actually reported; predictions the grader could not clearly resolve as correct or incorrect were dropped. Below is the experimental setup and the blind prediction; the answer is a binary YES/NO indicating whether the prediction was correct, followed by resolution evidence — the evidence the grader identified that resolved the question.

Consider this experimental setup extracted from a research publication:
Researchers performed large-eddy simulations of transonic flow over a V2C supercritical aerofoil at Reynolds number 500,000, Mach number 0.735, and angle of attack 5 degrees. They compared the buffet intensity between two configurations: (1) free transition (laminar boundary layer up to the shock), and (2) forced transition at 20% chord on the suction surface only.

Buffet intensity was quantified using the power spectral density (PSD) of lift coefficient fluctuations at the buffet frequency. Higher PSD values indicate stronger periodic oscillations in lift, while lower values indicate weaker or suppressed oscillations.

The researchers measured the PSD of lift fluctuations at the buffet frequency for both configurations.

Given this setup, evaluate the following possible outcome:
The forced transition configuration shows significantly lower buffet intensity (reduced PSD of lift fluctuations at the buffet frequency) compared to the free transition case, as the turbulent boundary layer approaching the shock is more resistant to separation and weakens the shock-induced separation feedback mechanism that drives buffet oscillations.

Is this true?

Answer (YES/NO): YES